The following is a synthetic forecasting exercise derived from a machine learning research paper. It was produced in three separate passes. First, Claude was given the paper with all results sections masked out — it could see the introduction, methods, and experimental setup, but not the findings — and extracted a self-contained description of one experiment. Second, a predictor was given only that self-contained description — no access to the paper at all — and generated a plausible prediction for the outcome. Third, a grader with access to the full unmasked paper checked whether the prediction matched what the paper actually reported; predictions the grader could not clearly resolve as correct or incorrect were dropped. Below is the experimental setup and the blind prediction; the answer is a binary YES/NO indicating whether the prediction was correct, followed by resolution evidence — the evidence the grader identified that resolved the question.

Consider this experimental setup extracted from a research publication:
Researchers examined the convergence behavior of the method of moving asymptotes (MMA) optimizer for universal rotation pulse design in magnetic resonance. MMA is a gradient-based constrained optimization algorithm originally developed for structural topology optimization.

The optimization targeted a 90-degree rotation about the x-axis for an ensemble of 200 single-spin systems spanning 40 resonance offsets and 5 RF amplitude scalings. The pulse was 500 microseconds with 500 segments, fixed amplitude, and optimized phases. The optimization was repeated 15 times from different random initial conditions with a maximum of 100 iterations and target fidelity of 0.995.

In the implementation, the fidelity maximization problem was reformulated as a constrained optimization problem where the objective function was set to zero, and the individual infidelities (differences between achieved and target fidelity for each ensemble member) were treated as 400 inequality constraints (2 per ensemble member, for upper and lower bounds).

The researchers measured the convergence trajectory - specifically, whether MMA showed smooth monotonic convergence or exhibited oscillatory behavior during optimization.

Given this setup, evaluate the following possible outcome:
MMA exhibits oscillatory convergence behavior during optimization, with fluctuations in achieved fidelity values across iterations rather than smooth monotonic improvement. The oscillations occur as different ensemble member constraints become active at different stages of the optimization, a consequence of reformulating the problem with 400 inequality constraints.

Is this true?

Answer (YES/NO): YES